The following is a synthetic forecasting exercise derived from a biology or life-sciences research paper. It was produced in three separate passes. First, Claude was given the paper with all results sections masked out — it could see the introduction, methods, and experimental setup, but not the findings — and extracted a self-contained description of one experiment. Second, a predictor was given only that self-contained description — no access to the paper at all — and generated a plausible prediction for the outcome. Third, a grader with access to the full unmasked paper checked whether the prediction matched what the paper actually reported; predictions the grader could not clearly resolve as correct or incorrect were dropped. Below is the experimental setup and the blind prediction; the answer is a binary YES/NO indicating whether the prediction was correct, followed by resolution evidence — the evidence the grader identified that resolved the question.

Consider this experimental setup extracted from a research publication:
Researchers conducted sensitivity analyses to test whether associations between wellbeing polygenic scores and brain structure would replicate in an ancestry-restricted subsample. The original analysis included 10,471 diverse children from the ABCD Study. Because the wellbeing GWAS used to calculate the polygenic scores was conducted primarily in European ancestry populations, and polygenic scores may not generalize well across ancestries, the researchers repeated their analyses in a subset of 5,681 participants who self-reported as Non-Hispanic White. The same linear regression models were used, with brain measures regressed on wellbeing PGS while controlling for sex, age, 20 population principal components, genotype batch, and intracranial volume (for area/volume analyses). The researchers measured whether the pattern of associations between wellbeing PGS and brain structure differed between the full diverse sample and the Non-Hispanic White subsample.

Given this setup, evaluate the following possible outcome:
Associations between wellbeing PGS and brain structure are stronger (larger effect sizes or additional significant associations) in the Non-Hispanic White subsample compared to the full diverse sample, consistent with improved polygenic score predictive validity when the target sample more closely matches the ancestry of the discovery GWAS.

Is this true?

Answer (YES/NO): NO